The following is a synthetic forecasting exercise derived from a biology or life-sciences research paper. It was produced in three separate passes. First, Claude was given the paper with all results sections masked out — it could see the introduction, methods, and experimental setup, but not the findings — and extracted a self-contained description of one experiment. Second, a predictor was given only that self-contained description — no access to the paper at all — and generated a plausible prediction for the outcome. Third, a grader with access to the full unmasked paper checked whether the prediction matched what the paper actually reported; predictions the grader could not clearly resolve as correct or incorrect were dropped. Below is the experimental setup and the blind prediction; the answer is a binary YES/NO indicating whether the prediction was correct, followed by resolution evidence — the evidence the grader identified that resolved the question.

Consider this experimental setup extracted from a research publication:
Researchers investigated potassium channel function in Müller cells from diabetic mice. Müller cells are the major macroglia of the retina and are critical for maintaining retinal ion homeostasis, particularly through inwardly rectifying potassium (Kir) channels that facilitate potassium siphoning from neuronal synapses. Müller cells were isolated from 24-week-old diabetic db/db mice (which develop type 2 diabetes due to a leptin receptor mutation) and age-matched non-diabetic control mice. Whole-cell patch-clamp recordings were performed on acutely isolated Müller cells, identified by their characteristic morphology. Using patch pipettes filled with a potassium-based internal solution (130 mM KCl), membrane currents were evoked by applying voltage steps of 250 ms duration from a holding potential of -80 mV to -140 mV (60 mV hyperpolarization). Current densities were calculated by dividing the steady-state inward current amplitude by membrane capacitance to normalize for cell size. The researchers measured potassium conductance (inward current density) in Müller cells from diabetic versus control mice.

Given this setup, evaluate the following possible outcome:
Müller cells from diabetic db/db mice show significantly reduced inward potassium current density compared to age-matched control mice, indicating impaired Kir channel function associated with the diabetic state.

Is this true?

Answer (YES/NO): YES